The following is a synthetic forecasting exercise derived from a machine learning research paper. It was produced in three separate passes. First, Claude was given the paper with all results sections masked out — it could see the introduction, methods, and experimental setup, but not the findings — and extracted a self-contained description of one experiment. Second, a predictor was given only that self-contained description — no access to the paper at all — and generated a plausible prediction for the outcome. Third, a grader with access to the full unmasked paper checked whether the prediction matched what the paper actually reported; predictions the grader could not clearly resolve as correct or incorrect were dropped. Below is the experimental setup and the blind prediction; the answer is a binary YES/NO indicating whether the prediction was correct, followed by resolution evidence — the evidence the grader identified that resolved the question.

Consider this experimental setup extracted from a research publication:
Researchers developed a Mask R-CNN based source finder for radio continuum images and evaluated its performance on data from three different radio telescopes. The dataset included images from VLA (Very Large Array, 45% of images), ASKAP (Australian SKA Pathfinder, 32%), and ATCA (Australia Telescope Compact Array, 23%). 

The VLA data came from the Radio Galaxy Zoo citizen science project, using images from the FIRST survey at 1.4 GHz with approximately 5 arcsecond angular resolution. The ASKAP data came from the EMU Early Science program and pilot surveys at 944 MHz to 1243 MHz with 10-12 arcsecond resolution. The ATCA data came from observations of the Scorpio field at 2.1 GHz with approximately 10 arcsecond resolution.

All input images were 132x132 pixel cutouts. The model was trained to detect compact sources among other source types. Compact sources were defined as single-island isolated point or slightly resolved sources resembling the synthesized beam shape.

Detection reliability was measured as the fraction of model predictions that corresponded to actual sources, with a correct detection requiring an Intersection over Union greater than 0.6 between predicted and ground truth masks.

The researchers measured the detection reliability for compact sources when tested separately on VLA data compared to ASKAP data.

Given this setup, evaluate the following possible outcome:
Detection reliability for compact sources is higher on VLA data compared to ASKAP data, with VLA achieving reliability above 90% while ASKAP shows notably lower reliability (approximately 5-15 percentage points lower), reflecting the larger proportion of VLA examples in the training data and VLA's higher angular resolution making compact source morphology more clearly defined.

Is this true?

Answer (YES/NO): NO